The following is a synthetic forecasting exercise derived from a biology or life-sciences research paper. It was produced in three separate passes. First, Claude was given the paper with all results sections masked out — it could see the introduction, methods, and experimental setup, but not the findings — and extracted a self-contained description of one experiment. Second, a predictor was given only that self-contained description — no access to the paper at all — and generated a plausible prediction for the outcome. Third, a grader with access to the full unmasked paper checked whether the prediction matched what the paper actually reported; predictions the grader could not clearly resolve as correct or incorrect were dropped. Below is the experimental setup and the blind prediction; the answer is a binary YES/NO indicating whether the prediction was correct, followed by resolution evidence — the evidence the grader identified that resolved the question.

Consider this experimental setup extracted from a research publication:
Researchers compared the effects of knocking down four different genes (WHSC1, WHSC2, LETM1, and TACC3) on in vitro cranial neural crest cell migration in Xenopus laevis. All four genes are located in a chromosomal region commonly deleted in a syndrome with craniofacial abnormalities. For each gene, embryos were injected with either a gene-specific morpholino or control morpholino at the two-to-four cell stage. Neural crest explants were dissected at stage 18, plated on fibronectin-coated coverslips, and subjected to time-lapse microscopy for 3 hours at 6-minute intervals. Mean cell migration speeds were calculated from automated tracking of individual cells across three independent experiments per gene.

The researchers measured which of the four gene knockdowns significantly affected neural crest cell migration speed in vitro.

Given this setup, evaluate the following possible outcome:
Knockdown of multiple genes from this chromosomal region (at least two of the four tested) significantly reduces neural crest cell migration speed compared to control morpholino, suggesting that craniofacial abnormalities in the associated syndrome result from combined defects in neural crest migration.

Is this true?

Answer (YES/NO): YES